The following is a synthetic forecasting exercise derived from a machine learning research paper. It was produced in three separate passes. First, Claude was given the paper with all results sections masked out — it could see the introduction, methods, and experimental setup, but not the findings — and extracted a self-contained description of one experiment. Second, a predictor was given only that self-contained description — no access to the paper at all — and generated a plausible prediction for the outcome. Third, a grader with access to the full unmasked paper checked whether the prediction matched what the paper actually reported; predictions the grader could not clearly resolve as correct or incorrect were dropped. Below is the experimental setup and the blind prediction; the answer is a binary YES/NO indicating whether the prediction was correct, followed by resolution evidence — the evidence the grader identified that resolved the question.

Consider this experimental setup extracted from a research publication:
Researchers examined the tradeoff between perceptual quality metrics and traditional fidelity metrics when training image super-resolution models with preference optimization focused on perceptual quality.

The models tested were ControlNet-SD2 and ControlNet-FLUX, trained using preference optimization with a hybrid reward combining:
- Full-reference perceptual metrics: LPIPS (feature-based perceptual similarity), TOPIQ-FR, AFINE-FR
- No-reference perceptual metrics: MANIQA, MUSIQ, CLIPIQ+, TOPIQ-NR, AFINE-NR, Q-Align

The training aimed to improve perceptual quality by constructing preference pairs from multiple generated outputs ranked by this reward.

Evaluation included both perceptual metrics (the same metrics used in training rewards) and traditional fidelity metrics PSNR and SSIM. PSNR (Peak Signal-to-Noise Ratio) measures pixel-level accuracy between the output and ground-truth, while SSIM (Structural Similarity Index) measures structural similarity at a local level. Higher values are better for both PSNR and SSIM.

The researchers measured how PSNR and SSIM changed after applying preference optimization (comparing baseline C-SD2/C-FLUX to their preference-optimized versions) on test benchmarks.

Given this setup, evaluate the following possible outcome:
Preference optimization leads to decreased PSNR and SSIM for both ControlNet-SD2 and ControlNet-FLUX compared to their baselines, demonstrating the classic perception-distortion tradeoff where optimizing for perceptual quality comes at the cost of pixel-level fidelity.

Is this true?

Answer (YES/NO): NO